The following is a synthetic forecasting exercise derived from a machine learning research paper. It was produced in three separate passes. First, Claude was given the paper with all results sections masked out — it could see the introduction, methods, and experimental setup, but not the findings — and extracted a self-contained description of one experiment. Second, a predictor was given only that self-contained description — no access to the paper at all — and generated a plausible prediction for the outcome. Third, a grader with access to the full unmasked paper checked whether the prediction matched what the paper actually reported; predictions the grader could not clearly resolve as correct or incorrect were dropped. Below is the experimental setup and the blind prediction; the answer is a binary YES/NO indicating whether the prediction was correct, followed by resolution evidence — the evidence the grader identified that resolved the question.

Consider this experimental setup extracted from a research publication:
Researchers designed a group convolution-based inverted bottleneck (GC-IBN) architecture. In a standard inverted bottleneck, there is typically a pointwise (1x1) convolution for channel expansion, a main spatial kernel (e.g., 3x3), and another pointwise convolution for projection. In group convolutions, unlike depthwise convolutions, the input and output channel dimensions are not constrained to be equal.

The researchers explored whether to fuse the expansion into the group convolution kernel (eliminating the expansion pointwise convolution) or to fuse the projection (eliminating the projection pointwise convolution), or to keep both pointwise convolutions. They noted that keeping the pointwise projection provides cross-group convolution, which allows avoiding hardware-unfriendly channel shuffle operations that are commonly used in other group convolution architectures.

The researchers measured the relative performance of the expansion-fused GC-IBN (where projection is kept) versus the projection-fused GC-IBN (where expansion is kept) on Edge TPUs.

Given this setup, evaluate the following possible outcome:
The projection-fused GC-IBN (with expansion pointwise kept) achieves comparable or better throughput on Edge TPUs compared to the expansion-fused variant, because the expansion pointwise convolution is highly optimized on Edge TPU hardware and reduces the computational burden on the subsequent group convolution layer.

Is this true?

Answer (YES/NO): NO